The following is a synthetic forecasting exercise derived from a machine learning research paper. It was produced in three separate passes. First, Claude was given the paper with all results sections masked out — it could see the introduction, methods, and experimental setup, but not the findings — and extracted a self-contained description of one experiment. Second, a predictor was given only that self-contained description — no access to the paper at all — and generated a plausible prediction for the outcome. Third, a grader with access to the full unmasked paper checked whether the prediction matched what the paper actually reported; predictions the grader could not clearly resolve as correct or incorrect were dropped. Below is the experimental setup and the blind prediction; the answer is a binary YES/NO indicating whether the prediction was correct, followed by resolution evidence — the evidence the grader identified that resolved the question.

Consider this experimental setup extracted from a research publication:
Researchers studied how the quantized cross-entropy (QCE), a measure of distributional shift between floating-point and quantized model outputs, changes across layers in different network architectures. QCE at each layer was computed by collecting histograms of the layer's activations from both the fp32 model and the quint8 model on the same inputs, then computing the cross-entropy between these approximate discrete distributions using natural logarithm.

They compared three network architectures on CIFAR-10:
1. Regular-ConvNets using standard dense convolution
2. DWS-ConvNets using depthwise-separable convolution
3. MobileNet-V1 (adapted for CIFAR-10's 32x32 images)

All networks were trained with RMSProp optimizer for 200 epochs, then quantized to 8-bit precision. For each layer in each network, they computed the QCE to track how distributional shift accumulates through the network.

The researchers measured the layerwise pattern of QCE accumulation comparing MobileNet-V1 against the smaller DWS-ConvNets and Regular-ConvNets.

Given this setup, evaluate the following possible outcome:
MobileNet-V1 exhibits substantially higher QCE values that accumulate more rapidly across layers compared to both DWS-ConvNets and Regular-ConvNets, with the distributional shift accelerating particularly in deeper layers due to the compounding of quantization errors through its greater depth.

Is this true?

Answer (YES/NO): NO